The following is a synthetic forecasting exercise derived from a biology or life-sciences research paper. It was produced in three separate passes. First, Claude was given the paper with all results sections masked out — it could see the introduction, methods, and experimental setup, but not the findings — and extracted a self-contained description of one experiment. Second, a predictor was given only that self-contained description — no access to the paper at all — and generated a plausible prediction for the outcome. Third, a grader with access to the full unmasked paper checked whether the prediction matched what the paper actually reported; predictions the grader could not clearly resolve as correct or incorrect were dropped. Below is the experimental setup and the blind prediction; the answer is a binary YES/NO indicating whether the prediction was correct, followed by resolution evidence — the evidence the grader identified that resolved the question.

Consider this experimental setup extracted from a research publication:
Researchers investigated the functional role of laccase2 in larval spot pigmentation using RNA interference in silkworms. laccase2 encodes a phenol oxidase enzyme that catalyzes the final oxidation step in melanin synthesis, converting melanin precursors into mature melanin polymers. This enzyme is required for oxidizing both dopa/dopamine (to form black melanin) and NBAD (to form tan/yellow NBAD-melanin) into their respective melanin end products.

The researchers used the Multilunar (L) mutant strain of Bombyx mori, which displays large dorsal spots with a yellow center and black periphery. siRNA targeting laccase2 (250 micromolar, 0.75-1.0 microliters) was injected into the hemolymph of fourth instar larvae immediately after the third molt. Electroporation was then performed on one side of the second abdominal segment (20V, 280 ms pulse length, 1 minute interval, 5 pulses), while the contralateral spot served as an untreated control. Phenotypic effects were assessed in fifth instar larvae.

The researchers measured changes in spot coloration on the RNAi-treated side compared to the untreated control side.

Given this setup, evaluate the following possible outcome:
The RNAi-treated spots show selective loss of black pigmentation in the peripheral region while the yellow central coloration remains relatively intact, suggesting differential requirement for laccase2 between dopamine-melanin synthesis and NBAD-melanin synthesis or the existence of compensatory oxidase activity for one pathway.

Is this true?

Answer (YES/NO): NO